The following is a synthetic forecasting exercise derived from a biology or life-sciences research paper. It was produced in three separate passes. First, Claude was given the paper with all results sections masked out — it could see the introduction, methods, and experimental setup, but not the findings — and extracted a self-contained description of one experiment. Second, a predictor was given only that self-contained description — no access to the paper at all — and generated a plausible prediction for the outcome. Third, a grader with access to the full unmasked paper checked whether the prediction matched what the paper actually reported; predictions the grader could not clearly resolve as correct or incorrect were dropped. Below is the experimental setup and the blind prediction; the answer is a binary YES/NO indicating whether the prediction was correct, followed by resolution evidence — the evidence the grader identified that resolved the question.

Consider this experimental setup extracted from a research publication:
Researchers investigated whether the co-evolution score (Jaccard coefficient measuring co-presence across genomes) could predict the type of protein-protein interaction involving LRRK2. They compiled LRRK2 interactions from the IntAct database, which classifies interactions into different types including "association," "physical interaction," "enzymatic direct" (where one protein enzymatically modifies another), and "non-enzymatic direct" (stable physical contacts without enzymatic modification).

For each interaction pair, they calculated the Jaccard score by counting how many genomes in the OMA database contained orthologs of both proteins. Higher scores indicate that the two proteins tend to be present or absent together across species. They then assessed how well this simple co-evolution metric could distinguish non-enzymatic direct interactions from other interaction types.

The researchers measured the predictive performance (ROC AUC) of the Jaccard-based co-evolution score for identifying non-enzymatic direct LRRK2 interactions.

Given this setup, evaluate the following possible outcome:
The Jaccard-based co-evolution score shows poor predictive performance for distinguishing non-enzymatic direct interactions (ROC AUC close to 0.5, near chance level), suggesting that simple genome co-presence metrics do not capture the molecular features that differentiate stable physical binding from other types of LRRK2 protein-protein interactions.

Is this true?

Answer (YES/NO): NO